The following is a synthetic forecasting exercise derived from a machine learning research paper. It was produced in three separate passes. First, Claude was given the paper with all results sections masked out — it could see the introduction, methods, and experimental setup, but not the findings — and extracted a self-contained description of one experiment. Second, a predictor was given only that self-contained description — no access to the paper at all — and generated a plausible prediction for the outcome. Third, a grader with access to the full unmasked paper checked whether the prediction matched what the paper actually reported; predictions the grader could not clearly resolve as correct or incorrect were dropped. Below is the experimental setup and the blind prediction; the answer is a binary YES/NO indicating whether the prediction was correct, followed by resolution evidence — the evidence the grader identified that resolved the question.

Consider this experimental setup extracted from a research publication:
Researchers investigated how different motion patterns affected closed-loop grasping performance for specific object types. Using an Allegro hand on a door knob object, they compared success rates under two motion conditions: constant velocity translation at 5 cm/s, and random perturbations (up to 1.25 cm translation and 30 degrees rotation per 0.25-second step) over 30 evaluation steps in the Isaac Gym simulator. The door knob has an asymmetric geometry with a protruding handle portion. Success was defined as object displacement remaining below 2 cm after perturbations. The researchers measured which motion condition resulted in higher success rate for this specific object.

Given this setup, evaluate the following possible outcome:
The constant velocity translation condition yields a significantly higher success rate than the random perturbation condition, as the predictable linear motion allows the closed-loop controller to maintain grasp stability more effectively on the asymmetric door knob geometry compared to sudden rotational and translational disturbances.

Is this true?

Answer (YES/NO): NO